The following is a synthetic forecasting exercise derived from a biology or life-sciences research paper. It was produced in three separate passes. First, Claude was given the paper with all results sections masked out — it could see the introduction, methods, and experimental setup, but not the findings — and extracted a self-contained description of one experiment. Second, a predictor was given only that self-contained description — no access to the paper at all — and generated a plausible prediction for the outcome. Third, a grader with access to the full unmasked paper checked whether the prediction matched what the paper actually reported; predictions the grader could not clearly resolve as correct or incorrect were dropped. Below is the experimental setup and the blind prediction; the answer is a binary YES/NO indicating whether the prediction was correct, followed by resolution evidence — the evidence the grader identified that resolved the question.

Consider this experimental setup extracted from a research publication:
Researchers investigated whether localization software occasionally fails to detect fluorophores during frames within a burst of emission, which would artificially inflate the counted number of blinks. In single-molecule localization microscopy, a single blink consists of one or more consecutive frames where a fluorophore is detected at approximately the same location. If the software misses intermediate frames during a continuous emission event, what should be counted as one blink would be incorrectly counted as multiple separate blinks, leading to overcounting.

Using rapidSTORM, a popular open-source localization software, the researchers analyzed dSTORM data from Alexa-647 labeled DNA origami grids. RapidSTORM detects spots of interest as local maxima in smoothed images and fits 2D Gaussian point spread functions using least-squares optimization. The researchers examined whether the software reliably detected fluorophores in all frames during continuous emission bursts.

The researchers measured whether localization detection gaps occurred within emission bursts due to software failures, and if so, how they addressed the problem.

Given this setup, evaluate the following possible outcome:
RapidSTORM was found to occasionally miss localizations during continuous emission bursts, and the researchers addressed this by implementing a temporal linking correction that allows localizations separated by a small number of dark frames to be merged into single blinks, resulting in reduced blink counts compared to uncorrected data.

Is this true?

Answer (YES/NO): NO